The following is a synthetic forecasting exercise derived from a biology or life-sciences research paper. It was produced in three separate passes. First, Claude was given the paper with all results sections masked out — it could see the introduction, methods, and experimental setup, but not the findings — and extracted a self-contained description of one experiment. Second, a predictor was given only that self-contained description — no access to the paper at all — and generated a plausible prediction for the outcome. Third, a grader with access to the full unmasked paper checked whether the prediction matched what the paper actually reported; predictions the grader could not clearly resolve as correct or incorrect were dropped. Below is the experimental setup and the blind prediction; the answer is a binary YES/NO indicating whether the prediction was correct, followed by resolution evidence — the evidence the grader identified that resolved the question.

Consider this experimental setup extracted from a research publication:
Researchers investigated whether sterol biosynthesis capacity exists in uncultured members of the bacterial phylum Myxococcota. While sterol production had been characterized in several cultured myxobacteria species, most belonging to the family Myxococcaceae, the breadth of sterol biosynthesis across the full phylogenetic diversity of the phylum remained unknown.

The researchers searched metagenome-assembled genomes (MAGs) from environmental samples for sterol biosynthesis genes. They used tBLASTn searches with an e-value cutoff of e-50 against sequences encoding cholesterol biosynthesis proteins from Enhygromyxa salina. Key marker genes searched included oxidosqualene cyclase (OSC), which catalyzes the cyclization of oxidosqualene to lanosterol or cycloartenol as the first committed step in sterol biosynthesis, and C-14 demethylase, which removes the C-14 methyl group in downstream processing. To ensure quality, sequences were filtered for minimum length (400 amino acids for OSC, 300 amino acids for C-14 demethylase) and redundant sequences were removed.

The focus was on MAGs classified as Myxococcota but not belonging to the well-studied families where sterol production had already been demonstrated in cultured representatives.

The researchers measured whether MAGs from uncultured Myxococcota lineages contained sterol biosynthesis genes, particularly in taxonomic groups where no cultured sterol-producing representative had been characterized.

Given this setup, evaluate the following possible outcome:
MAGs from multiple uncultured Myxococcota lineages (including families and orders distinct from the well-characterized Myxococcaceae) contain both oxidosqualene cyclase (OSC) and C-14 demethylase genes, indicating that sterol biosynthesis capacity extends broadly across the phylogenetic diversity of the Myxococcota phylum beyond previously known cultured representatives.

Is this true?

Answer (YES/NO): YES